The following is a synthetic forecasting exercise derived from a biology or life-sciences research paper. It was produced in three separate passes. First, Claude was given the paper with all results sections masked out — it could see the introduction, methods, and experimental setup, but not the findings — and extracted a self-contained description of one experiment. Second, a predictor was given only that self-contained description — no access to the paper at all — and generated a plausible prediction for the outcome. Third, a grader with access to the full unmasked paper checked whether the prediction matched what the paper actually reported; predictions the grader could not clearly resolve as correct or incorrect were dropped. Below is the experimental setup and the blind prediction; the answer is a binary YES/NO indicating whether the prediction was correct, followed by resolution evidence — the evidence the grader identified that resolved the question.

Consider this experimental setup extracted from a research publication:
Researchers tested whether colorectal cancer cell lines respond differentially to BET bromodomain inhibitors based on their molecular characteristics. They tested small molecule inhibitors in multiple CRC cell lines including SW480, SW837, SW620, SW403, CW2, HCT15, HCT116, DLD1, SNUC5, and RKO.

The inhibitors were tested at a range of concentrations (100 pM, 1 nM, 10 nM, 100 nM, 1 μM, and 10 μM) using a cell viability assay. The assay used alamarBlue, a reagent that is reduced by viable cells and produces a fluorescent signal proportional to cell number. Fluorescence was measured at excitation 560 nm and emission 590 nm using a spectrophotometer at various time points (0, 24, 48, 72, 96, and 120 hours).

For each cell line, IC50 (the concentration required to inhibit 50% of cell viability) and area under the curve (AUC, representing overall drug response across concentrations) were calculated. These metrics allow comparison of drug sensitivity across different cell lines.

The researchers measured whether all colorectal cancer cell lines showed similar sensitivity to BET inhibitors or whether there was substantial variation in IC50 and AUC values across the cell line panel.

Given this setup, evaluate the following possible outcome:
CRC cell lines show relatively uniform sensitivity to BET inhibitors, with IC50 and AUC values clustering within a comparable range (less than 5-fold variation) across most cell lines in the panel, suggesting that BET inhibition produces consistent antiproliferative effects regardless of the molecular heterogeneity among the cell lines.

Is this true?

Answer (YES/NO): NO